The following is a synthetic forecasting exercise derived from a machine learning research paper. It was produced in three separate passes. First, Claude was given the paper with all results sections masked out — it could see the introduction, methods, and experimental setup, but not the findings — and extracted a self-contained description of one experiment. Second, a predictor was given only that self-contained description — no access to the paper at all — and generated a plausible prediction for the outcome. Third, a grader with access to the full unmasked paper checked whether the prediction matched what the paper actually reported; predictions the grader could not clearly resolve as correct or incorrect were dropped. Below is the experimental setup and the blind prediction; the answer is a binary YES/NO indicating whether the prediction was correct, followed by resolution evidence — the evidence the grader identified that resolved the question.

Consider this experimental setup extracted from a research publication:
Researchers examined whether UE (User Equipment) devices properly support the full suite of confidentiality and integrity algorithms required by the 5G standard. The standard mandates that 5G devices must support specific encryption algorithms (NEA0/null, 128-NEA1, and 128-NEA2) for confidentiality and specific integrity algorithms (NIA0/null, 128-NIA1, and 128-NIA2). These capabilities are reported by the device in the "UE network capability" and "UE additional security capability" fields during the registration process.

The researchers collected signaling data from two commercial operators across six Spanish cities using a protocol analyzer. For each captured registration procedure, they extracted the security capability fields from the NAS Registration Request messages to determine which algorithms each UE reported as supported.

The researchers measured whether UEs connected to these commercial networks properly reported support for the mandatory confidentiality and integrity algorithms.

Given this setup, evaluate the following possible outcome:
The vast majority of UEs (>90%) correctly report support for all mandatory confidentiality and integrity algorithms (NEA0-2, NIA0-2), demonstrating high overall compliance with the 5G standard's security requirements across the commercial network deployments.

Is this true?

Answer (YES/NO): YES